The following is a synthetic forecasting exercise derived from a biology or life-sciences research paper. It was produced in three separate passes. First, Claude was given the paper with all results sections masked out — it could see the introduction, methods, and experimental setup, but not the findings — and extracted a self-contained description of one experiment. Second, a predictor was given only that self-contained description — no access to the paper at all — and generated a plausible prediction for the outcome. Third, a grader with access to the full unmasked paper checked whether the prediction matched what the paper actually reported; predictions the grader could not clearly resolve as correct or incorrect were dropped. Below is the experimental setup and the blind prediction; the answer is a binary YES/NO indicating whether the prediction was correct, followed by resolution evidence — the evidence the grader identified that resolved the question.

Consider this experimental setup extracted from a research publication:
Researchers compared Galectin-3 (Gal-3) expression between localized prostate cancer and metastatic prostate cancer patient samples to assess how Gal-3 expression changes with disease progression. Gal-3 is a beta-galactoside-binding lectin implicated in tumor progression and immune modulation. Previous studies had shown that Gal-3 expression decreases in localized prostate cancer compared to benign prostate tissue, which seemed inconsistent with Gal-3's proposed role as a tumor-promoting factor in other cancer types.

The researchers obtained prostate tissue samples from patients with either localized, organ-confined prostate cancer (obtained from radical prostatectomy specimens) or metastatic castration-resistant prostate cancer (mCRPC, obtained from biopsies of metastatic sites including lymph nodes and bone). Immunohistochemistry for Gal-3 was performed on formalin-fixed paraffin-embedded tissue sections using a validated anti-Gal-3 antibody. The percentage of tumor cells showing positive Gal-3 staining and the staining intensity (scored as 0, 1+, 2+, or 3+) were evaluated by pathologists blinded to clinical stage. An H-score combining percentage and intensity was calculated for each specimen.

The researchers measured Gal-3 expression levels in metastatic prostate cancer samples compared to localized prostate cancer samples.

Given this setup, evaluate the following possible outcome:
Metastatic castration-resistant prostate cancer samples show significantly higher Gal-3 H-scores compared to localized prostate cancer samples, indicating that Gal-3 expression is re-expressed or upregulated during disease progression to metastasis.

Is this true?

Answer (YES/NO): YES